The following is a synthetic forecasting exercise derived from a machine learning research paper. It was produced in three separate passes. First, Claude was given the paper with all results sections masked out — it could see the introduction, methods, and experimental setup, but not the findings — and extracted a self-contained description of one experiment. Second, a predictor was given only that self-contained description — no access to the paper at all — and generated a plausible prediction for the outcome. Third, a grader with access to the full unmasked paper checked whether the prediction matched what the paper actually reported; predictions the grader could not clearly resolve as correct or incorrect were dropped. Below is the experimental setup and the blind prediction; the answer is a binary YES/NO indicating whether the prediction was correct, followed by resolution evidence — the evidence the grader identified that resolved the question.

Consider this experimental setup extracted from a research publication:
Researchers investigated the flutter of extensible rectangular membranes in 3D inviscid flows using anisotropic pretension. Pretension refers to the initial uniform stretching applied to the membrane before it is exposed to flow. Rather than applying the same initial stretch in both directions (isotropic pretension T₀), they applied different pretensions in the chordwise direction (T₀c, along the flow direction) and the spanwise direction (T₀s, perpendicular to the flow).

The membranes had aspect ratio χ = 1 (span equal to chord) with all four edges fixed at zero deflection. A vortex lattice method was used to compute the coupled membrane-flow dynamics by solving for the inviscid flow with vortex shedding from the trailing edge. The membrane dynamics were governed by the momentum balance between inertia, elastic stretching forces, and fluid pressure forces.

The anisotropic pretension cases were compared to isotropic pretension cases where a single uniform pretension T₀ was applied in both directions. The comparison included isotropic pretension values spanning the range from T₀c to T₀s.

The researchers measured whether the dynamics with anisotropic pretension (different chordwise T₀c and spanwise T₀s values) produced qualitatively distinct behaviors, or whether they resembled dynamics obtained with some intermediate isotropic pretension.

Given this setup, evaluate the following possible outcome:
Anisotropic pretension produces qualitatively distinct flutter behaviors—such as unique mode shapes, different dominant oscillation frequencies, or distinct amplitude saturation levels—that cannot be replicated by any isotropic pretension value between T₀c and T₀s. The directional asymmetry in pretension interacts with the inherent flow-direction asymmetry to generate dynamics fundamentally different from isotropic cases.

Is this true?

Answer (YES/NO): NO